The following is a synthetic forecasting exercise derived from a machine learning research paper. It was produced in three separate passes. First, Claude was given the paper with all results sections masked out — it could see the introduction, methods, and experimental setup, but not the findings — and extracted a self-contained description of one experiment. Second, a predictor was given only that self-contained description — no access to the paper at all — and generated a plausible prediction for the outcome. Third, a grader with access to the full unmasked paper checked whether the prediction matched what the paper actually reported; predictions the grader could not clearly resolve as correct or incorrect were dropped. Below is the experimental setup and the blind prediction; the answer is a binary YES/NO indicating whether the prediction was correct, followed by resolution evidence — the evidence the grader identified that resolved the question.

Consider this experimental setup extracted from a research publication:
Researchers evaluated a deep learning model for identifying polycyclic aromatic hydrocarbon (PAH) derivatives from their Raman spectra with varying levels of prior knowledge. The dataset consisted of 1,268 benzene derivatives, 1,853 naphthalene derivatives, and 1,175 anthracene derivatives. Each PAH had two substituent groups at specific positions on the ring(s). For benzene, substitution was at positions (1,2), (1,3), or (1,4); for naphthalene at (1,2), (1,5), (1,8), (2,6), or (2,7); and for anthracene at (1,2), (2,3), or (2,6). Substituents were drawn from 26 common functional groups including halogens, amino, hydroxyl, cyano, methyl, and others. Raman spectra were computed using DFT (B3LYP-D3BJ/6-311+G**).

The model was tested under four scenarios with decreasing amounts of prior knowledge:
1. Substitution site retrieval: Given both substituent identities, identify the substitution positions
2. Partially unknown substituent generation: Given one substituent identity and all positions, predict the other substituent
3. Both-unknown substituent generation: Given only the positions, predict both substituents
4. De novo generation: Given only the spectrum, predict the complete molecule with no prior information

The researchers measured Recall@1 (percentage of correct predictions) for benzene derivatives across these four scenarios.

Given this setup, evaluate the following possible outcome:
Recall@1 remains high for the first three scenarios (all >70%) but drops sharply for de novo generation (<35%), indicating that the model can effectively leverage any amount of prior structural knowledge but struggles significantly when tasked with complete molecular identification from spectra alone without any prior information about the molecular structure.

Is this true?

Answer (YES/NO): NO